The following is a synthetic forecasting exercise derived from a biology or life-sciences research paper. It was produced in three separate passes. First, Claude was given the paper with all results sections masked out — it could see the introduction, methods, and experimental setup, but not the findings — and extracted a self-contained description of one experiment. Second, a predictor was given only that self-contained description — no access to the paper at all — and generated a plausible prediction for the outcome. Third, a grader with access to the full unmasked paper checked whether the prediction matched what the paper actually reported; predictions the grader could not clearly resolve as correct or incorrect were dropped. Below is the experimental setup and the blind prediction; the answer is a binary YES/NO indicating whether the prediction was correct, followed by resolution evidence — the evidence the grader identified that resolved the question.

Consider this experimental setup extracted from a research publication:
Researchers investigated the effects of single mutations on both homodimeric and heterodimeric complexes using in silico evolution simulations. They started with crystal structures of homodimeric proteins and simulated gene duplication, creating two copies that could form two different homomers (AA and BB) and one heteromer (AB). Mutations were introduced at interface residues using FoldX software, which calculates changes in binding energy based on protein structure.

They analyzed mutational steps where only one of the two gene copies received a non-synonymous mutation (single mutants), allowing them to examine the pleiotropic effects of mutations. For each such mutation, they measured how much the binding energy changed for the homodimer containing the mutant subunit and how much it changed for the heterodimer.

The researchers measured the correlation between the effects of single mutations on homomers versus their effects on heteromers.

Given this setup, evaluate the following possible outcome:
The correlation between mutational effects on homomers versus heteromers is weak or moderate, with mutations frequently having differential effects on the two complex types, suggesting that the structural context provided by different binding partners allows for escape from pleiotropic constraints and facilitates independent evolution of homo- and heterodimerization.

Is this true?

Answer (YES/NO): NO